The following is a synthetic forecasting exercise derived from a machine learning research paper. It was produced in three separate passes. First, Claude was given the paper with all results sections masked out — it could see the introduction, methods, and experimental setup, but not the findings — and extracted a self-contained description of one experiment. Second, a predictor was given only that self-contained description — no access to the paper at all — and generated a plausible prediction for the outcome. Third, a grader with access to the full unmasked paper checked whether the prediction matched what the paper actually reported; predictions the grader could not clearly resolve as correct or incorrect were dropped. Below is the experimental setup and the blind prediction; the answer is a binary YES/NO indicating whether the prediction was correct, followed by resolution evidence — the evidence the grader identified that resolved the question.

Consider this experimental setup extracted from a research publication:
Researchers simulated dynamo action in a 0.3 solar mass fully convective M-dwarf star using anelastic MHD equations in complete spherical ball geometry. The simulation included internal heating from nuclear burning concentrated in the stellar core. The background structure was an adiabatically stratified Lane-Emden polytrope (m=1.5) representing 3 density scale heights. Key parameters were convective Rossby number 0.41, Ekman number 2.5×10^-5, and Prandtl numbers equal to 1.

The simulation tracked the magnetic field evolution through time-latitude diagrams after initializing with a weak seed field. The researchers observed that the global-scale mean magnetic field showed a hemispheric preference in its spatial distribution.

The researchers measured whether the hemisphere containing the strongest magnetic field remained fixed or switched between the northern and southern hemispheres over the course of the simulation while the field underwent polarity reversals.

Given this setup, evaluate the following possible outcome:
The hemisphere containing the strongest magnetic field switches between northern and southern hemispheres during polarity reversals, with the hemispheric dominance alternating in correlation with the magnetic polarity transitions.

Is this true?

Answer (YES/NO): NO